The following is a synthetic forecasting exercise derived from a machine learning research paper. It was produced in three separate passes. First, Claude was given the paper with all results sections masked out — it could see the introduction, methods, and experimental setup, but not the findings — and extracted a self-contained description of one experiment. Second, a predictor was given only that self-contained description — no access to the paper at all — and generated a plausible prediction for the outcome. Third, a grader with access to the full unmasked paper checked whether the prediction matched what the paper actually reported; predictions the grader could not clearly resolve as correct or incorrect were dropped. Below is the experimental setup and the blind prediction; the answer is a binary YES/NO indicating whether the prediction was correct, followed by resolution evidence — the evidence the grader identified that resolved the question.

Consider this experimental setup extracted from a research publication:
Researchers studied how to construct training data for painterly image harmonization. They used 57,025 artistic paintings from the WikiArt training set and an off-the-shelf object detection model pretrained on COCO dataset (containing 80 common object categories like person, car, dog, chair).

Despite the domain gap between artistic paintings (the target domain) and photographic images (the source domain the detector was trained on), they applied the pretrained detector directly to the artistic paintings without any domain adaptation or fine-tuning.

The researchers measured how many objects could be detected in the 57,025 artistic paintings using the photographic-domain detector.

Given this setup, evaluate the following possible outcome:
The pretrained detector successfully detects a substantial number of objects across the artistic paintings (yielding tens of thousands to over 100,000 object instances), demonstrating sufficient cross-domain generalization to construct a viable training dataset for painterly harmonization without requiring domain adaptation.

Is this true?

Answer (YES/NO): YES